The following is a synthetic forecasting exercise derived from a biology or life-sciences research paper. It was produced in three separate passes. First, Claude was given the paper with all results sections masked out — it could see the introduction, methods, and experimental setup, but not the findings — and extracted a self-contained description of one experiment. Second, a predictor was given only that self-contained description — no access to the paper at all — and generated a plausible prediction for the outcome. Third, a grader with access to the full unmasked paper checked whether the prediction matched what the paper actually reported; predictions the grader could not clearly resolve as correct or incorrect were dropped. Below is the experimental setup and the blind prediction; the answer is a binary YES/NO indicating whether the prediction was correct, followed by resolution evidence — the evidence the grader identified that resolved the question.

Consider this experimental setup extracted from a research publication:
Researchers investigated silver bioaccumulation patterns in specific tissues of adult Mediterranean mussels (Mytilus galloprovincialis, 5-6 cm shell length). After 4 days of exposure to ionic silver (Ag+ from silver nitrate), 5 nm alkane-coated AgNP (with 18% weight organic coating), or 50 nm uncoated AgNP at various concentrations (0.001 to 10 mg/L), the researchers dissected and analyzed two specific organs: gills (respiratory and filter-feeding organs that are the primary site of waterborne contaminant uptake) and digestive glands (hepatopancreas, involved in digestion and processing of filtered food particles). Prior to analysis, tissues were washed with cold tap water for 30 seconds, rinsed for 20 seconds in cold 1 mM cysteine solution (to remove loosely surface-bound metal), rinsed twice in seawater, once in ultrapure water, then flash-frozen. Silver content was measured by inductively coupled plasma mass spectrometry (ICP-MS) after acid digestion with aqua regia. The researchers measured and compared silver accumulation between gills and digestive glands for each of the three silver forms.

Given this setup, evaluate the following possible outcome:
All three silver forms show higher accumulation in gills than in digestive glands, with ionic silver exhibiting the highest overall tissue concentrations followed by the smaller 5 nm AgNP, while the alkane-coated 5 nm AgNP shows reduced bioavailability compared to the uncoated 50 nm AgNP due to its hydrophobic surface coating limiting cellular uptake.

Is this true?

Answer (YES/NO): NO